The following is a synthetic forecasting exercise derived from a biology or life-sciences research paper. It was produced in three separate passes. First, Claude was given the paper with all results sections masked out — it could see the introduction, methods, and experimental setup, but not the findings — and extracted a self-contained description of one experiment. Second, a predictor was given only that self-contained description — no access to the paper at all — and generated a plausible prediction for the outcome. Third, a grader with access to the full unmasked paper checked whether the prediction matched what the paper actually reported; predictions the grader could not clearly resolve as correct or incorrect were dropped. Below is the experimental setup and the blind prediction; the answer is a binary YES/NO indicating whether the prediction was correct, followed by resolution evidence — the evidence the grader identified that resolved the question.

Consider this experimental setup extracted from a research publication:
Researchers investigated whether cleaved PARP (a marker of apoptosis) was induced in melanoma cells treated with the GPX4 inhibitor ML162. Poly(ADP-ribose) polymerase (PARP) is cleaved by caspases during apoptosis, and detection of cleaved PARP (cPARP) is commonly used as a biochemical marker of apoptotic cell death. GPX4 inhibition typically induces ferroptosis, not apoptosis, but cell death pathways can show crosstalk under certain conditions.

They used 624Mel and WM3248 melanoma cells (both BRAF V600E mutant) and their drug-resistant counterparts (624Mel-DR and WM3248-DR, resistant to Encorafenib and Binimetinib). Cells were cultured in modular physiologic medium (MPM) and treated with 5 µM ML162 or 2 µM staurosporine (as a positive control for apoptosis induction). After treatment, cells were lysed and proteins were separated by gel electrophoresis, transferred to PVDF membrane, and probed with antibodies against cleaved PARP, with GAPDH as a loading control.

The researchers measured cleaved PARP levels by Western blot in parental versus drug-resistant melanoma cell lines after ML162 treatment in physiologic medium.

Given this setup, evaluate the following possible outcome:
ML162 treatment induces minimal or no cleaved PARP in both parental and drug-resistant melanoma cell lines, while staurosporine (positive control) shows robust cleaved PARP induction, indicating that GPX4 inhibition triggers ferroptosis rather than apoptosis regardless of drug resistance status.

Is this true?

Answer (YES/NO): NO